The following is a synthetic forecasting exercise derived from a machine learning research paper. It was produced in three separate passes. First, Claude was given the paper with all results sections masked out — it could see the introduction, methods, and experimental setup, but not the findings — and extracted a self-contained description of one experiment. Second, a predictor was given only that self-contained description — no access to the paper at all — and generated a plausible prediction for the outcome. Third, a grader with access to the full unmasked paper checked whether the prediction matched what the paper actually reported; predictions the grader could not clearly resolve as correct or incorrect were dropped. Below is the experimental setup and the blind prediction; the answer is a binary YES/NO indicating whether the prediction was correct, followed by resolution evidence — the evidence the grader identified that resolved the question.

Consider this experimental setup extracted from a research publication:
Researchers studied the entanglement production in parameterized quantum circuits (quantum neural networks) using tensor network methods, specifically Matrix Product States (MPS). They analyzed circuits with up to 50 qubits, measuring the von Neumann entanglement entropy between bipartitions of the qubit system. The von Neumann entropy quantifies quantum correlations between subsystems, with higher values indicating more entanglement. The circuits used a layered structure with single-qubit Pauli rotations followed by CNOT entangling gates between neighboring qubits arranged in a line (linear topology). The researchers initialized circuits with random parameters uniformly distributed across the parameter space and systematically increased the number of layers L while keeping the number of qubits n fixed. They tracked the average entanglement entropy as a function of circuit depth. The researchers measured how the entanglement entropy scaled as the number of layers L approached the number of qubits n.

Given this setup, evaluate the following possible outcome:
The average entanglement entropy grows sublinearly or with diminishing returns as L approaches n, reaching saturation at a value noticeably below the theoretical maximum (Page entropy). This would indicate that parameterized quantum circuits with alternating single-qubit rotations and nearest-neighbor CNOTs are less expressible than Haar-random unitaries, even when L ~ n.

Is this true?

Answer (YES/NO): NO